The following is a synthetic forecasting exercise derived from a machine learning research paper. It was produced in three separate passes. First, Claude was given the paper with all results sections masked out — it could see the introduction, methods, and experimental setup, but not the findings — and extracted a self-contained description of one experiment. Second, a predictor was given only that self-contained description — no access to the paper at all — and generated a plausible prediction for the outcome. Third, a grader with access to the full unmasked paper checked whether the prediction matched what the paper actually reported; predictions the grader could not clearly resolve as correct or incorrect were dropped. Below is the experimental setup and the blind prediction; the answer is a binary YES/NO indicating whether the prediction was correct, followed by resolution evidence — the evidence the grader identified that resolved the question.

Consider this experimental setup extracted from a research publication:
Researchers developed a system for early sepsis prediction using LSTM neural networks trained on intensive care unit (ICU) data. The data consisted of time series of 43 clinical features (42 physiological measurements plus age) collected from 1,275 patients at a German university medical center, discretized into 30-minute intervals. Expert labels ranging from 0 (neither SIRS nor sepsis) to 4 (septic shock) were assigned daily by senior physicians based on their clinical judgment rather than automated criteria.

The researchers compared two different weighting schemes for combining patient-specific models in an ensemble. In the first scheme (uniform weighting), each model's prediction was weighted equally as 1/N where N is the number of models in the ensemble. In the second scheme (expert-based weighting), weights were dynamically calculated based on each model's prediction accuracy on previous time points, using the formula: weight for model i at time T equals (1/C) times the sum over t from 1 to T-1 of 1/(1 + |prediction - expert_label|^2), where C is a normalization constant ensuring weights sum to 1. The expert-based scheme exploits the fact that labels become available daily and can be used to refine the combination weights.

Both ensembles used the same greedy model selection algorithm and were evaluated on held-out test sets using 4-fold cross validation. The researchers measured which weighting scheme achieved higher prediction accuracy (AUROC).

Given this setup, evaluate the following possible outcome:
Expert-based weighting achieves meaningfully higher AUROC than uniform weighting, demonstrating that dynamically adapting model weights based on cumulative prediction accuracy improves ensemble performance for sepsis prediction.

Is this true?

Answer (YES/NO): NO